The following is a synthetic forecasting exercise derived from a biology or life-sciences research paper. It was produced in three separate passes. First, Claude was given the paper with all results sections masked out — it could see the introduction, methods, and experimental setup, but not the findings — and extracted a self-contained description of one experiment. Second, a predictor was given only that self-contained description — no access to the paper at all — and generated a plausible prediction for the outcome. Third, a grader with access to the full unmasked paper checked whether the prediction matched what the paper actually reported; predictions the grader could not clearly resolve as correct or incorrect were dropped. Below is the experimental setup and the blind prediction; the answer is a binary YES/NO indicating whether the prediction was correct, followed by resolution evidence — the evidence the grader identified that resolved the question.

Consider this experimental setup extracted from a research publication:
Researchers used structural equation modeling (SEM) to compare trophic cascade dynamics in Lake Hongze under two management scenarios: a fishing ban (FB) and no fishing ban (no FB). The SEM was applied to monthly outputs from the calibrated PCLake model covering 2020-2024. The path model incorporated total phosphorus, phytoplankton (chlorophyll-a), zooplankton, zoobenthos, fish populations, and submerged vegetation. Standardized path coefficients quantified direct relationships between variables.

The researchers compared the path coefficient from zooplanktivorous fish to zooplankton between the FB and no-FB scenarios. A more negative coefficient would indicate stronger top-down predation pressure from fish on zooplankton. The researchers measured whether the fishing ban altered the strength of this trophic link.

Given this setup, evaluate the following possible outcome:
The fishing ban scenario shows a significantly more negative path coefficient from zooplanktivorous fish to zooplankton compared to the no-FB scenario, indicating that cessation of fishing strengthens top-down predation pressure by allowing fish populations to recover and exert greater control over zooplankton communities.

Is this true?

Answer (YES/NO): YES